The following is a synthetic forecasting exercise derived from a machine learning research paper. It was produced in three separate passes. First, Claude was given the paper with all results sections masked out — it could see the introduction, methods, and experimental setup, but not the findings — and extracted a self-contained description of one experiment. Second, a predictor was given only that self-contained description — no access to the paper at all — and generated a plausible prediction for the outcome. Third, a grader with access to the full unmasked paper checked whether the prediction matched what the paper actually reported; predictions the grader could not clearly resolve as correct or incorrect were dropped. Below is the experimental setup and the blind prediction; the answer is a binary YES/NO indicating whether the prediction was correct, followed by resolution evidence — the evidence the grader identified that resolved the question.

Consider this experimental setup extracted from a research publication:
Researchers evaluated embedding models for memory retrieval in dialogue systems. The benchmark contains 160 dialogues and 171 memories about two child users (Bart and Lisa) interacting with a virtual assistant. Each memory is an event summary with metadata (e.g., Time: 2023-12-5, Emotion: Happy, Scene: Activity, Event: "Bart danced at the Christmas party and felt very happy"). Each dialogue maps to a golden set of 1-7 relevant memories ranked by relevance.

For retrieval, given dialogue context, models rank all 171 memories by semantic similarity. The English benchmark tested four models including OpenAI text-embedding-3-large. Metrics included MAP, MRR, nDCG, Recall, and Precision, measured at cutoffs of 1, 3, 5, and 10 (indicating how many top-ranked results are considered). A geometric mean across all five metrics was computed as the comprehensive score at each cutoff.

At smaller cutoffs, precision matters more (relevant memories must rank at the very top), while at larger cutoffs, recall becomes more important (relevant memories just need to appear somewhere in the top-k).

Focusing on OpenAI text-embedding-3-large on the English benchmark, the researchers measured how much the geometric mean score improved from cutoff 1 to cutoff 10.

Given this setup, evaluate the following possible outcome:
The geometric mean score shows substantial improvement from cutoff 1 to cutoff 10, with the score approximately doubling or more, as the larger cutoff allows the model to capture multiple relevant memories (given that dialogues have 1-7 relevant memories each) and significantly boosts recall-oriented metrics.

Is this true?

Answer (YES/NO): NO